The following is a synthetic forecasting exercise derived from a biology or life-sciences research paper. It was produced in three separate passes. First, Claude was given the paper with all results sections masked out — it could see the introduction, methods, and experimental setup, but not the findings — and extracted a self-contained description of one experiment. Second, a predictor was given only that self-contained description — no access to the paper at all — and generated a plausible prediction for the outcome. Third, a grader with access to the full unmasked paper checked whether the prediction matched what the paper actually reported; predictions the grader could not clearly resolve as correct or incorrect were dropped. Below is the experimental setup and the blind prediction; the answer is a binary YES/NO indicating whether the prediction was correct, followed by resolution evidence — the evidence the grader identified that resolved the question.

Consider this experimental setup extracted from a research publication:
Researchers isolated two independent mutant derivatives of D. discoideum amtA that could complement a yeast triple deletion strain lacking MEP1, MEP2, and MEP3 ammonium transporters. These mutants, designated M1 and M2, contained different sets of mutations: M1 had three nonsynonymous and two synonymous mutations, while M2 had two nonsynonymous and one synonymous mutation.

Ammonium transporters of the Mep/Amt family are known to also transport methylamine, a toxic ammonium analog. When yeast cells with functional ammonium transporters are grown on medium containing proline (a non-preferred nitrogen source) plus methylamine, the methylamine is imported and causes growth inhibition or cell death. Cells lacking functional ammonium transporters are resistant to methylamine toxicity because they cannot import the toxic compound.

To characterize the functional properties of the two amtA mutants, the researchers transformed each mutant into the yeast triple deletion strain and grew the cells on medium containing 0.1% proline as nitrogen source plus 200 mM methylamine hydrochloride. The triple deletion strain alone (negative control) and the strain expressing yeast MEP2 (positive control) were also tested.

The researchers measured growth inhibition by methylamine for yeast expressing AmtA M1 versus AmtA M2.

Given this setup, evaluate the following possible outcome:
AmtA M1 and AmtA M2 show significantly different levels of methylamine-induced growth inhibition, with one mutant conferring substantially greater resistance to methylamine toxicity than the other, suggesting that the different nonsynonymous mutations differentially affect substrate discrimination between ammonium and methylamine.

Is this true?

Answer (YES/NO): YES